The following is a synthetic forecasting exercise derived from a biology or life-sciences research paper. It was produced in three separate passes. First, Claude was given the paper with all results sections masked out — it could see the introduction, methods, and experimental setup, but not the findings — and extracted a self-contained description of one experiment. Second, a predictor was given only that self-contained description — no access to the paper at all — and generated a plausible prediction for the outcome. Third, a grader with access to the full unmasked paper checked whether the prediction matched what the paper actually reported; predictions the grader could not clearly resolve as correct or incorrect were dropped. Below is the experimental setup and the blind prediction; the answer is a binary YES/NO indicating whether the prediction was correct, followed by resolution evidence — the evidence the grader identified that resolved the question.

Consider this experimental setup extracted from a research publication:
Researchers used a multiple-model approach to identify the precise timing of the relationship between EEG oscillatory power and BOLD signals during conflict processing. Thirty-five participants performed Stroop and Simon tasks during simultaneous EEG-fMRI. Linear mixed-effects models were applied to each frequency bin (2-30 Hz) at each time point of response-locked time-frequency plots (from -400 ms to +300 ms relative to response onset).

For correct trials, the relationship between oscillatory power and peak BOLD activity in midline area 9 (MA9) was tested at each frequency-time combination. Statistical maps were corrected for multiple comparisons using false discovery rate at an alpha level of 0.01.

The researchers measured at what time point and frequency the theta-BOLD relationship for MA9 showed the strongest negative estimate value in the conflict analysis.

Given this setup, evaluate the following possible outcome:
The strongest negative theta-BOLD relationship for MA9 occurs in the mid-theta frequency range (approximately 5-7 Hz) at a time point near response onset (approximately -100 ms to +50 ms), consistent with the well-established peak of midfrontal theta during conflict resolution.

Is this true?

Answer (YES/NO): NO